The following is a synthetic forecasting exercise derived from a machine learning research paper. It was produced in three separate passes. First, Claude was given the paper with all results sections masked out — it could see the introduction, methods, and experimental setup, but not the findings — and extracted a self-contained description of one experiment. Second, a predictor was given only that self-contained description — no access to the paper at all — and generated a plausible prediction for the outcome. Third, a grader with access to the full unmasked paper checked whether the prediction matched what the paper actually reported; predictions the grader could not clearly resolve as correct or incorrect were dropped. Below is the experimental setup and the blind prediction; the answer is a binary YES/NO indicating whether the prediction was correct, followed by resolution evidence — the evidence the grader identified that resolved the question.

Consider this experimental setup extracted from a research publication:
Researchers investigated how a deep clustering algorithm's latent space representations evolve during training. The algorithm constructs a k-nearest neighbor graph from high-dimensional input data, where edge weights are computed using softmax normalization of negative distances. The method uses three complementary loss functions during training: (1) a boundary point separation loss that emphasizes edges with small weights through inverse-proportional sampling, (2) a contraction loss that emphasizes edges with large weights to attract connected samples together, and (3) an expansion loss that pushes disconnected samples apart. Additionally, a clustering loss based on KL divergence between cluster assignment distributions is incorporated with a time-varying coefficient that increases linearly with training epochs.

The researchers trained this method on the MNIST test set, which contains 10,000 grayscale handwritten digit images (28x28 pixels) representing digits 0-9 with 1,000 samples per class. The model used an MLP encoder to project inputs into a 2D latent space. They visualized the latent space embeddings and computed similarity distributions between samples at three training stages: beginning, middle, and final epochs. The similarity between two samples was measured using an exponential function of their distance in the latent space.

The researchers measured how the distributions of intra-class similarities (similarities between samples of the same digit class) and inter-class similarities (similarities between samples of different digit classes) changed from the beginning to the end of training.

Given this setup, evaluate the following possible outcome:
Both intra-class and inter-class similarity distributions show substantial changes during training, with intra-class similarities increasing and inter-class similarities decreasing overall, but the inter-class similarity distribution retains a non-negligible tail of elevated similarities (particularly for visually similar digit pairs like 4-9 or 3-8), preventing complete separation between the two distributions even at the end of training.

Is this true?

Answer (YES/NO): NO